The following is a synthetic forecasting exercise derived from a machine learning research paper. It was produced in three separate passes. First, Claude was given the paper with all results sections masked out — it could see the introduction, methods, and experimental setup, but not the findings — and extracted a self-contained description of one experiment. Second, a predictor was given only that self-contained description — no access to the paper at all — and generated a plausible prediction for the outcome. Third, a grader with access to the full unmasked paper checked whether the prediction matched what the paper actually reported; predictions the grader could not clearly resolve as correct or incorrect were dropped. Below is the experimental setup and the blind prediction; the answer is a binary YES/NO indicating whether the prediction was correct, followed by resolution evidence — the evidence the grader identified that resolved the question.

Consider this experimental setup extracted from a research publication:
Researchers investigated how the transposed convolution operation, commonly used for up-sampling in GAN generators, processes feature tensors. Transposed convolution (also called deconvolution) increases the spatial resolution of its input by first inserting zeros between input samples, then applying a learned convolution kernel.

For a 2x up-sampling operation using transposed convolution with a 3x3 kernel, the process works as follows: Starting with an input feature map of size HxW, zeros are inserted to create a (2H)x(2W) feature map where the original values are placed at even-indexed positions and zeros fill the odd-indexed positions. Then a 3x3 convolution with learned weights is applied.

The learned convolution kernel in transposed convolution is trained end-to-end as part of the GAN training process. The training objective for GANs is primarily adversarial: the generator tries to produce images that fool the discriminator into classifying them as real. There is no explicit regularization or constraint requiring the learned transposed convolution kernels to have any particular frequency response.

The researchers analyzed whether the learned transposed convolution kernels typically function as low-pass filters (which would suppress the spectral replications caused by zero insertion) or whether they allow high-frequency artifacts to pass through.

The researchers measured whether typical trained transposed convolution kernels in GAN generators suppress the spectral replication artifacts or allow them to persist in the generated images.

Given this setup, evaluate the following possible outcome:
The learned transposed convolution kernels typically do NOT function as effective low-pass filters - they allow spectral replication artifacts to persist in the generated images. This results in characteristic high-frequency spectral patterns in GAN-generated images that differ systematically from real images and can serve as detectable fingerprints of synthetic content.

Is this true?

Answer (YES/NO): YES